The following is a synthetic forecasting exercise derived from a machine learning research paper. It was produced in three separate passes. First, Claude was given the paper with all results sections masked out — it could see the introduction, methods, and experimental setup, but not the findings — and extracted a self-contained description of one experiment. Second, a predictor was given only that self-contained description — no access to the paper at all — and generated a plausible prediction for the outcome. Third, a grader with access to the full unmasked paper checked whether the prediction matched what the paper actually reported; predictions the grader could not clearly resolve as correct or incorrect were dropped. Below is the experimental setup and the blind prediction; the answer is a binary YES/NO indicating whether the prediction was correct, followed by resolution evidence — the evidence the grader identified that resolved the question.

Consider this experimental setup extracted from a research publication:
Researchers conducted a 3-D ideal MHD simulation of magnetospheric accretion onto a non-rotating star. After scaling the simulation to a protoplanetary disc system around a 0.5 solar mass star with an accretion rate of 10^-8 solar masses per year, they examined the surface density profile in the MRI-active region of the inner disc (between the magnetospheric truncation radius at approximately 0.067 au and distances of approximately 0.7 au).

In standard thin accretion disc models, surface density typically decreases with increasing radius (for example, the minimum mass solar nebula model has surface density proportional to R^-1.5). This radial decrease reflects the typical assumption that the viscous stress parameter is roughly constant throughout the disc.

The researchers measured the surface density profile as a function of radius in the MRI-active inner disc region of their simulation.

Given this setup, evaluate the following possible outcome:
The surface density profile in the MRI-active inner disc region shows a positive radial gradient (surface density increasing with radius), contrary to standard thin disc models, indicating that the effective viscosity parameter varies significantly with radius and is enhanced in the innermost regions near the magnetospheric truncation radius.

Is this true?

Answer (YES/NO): YES